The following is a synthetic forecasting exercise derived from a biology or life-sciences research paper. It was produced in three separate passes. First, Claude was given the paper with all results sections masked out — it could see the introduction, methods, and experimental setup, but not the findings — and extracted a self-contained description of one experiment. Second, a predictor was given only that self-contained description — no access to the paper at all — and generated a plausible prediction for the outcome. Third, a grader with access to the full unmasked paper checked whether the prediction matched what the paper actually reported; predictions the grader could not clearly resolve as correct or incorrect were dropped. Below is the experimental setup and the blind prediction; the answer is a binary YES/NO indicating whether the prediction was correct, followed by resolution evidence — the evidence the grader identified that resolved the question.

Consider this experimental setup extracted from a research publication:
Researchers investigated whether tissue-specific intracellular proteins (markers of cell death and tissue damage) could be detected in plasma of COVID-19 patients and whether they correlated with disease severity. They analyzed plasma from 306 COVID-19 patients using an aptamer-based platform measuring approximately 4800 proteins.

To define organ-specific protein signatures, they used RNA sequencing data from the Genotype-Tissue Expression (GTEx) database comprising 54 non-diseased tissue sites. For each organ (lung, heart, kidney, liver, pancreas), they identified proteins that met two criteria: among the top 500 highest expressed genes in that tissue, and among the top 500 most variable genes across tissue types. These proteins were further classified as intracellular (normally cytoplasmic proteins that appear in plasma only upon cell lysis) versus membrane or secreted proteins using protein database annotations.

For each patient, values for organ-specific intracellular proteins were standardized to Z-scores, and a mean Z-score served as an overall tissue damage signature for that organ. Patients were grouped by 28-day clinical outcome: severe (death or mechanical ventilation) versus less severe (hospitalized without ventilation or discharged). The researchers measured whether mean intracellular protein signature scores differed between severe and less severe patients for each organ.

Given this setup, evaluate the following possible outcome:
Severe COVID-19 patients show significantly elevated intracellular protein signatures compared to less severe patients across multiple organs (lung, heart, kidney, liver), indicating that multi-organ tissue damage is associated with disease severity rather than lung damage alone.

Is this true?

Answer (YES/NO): NO